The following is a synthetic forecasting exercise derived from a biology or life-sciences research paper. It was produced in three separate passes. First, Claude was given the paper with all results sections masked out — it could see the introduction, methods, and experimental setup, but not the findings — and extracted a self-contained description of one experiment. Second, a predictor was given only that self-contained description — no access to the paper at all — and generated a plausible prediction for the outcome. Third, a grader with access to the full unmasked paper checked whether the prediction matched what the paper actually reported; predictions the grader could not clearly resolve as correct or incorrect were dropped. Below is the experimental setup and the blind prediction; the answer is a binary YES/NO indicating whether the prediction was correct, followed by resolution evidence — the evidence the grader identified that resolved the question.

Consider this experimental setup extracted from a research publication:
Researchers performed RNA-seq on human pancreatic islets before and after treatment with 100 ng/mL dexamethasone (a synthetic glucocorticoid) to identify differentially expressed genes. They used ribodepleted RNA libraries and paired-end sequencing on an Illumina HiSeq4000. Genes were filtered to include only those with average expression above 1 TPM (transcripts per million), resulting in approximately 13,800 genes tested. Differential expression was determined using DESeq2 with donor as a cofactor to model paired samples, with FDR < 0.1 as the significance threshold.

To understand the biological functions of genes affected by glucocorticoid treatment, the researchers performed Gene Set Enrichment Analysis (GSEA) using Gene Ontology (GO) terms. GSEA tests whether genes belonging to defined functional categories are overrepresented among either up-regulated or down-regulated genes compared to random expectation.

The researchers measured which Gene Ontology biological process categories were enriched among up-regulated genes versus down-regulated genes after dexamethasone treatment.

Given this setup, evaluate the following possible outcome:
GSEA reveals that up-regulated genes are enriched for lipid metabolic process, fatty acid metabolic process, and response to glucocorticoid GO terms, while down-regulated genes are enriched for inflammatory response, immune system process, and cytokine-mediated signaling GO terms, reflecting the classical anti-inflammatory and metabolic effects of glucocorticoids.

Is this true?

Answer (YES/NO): NO